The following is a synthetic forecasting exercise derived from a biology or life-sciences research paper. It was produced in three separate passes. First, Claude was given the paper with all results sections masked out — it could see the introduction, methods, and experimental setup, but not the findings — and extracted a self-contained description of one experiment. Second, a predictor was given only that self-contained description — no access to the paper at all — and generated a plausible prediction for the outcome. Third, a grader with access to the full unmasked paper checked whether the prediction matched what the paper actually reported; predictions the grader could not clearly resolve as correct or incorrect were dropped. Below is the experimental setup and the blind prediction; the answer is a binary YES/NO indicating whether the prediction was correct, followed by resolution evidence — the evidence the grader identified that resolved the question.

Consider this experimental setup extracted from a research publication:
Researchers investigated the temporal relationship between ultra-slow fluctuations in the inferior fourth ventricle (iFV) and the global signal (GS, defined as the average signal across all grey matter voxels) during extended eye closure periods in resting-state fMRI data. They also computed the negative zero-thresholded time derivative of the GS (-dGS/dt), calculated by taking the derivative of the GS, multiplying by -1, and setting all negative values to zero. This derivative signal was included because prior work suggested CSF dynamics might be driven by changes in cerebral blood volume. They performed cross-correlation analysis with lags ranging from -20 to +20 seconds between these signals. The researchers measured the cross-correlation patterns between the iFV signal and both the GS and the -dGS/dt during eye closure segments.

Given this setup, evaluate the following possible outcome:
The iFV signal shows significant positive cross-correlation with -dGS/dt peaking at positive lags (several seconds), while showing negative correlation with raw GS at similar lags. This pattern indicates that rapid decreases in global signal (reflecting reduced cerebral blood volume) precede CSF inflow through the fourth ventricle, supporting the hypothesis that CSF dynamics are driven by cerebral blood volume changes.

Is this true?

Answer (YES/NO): NO